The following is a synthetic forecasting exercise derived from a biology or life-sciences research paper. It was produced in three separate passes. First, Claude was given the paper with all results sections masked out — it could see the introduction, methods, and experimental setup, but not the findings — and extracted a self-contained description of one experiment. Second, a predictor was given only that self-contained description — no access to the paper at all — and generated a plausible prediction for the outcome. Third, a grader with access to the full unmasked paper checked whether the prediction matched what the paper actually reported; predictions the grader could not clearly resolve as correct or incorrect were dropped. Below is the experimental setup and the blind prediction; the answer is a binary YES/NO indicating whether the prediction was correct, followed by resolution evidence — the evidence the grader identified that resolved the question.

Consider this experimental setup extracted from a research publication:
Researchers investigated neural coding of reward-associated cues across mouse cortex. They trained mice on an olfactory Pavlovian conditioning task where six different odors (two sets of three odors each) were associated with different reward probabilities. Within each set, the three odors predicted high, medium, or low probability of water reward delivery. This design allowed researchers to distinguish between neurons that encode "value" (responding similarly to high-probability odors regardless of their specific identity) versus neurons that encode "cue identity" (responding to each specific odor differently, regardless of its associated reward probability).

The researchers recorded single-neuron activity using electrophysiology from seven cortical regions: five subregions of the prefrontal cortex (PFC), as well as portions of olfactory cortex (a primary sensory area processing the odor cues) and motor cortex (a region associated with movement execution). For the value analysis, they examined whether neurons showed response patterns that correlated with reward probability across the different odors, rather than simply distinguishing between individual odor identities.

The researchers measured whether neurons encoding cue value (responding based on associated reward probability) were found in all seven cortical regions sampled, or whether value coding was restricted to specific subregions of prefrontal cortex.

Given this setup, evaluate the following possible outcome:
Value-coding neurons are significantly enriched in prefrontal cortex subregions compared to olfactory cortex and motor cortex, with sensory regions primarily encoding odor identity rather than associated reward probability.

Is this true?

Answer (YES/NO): NO